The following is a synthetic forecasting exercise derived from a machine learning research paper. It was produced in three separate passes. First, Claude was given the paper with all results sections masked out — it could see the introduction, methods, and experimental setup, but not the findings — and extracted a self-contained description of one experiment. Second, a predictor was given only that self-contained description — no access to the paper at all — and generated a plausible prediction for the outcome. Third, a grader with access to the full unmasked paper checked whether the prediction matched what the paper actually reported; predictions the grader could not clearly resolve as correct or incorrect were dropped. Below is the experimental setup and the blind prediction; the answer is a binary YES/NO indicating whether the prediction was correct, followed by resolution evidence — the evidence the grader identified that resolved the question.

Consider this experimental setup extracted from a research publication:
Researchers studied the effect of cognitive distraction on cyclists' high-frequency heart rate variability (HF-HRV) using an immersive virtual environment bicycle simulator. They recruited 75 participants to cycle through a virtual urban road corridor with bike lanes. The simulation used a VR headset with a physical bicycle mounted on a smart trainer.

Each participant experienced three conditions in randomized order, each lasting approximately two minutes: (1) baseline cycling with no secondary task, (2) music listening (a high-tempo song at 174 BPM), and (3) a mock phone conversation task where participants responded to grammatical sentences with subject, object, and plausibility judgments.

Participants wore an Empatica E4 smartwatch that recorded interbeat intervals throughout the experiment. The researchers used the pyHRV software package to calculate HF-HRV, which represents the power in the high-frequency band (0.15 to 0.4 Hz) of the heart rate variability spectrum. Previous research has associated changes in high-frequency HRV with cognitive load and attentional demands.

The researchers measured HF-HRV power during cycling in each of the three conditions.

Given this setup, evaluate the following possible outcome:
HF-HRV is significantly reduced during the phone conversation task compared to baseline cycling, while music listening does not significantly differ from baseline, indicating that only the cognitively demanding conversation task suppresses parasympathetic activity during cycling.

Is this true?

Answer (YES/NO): NO